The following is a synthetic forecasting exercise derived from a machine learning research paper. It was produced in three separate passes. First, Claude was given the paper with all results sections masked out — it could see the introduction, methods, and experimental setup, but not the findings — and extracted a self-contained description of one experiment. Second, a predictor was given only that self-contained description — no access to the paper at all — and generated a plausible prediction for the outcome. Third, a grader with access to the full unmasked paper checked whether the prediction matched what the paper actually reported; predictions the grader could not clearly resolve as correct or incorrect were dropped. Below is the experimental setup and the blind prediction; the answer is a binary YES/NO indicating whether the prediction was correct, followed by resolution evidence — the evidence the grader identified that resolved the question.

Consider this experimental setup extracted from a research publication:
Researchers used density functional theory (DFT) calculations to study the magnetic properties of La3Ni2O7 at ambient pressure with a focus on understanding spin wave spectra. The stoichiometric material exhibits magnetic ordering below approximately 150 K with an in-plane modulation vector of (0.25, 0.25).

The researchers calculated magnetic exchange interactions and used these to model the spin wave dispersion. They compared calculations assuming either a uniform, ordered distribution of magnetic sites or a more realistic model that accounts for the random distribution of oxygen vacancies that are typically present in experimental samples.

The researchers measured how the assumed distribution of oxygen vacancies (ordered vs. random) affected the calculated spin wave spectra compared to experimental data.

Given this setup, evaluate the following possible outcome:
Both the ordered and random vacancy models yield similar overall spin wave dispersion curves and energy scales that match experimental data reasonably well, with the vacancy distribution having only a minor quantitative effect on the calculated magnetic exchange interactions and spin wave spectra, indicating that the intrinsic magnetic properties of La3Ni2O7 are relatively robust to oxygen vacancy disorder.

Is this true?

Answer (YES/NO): NO